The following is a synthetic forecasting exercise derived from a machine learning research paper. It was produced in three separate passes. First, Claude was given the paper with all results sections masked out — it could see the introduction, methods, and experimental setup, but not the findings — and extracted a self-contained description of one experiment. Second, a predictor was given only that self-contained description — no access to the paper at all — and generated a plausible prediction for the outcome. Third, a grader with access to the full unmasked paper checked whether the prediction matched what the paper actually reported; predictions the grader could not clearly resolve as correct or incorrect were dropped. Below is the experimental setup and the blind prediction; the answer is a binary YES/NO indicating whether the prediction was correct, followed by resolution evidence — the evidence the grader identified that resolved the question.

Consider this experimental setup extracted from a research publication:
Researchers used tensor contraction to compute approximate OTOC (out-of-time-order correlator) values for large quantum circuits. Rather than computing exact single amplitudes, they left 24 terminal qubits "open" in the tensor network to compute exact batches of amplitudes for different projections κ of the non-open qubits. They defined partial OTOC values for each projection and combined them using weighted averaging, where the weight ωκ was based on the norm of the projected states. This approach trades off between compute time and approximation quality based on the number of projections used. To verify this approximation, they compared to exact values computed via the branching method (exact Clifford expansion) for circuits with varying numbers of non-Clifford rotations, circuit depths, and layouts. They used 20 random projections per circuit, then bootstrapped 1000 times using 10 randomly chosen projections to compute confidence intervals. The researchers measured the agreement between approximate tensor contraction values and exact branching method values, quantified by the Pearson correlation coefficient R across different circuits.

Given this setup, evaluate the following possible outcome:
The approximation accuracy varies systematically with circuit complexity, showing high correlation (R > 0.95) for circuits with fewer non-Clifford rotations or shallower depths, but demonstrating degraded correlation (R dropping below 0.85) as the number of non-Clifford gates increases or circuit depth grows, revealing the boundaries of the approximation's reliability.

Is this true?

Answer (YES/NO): NO